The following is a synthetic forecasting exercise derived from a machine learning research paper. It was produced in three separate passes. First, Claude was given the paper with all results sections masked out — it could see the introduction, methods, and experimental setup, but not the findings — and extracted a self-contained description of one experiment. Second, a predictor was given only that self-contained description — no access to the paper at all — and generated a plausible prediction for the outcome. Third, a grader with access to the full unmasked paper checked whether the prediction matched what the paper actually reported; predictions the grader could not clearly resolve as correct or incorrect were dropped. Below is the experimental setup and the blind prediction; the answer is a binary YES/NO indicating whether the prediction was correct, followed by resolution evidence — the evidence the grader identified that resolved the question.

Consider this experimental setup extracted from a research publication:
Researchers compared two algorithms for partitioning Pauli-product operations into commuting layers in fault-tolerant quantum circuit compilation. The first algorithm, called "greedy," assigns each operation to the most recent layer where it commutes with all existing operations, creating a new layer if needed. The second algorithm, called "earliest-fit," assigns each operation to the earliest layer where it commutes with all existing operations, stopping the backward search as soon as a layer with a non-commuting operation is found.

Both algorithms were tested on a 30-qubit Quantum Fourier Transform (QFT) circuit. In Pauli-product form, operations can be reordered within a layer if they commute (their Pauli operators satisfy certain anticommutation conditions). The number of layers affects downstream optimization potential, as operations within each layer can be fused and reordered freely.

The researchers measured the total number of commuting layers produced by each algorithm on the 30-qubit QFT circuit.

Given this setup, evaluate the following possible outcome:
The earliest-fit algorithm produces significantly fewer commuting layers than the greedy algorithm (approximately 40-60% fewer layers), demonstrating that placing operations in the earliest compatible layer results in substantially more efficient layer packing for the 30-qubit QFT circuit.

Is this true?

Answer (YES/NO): NO